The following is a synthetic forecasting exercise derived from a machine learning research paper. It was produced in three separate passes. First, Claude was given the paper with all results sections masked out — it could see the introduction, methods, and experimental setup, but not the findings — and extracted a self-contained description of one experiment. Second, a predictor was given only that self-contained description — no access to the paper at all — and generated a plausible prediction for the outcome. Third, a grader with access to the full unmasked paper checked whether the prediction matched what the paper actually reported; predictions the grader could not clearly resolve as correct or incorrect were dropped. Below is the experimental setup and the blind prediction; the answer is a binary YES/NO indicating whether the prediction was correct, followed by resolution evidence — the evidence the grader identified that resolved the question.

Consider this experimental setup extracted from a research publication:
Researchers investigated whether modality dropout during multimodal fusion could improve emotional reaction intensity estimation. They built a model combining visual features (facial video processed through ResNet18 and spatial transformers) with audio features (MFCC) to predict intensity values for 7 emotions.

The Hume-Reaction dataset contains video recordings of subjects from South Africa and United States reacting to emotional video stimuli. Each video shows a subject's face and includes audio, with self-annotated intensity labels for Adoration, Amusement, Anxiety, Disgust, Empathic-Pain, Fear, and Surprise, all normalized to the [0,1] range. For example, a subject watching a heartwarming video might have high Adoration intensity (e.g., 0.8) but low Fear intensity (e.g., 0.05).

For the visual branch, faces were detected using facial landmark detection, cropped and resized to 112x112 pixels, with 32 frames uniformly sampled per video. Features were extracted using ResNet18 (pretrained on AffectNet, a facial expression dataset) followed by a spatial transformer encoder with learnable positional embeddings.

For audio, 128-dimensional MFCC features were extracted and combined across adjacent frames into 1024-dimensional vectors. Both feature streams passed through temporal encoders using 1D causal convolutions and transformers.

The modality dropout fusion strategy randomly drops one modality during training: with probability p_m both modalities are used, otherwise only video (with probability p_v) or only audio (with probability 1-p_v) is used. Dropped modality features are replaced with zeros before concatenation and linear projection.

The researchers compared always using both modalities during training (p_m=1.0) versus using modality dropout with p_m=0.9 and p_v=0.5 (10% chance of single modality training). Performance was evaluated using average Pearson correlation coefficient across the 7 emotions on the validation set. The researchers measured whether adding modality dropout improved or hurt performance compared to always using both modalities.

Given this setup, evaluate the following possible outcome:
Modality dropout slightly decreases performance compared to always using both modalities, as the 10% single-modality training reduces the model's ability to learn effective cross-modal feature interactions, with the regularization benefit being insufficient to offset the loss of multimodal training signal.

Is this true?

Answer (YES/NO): NO